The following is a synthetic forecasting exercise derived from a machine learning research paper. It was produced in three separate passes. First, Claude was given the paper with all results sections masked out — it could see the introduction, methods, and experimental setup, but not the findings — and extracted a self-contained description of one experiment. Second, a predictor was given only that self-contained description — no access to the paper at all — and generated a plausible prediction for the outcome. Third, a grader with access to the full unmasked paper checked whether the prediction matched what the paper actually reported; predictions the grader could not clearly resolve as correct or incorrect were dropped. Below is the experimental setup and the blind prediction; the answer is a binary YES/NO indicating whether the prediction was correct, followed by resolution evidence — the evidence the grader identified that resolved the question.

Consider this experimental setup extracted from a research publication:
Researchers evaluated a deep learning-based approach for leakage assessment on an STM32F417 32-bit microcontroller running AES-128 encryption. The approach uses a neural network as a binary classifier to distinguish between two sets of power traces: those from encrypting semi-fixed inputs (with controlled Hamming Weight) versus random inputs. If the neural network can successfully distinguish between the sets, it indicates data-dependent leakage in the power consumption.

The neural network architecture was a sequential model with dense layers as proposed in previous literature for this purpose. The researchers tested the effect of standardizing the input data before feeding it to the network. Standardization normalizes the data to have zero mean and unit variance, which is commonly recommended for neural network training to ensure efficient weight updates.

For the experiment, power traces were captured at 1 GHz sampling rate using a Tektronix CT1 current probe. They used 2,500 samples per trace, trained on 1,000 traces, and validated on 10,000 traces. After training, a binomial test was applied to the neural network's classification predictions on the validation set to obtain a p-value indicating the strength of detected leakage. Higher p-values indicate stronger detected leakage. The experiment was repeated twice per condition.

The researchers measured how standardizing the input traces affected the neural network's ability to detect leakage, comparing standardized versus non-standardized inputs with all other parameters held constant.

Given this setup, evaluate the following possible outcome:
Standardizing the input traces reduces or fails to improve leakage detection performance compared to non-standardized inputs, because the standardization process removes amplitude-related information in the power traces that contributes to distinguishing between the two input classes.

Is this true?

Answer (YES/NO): YES